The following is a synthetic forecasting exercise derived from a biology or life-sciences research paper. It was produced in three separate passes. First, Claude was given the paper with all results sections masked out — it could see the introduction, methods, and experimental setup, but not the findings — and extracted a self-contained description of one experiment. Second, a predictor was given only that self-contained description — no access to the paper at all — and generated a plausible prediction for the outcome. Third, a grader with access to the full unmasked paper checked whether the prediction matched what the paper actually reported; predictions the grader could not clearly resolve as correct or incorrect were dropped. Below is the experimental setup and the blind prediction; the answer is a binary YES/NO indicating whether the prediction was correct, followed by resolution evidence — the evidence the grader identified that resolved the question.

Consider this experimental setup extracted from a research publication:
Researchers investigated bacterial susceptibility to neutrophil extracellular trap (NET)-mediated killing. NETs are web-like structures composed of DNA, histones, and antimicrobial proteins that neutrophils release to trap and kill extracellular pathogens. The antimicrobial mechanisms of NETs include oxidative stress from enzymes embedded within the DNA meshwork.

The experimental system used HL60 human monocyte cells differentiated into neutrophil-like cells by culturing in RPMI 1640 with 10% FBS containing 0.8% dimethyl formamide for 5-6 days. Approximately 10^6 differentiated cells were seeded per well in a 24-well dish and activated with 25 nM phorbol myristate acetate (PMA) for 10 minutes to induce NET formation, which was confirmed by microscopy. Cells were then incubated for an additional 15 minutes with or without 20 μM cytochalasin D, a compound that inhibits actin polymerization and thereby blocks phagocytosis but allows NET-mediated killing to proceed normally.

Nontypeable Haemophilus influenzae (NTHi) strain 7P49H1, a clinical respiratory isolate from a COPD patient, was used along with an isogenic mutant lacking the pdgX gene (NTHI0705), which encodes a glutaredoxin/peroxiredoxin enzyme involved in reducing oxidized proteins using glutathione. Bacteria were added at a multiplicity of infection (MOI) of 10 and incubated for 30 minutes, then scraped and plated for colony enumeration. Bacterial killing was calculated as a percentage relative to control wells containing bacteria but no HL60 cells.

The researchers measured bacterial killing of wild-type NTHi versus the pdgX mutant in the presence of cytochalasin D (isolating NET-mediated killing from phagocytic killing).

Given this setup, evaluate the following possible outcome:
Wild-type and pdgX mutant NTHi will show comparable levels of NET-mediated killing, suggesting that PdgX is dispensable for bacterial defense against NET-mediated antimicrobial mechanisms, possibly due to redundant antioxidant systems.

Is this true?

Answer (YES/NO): NO